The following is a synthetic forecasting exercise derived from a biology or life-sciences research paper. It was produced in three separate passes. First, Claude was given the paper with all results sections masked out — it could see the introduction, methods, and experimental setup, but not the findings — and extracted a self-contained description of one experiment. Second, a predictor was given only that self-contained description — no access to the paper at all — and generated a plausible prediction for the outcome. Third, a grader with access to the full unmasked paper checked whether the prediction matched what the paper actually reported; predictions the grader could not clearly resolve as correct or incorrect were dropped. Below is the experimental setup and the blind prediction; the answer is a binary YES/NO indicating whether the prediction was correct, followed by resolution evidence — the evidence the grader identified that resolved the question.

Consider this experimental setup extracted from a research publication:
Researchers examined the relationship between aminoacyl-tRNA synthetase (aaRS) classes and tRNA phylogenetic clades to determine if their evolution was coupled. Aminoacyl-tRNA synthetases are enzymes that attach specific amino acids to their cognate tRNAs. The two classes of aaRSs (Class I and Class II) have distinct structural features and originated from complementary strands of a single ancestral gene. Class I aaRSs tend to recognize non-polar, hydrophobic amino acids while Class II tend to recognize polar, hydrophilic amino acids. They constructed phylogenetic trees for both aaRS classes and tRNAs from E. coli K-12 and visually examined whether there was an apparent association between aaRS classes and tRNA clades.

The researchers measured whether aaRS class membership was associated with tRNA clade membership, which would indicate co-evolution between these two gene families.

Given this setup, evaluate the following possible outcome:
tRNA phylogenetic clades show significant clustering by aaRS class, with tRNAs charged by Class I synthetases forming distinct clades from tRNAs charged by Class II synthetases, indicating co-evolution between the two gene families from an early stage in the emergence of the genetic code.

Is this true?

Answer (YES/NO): NO